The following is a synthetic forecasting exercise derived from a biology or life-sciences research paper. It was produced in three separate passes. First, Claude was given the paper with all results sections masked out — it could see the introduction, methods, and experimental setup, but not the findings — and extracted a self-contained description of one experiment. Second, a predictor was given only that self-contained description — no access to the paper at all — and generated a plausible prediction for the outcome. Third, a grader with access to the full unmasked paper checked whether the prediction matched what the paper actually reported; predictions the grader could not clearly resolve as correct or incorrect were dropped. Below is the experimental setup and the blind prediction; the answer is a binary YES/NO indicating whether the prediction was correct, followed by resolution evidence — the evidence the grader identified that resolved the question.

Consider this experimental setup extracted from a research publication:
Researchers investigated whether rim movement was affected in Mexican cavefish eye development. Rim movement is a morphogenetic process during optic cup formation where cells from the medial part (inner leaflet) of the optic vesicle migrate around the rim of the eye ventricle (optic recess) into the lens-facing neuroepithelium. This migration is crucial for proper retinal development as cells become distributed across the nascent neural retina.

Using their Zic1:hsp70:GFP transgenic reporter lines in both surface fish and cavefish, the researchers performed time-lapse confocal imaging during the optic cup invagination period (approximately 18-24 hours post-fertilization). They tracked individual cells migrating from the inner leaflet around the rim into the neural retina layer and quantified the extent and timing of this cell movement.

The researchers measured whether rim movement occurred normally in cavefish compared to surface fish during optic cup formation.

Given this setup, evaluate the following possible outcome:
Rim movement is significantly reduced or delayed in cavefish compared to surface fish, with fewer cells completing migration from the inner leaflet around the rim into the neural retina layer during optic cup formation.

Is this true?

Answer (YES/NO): YES